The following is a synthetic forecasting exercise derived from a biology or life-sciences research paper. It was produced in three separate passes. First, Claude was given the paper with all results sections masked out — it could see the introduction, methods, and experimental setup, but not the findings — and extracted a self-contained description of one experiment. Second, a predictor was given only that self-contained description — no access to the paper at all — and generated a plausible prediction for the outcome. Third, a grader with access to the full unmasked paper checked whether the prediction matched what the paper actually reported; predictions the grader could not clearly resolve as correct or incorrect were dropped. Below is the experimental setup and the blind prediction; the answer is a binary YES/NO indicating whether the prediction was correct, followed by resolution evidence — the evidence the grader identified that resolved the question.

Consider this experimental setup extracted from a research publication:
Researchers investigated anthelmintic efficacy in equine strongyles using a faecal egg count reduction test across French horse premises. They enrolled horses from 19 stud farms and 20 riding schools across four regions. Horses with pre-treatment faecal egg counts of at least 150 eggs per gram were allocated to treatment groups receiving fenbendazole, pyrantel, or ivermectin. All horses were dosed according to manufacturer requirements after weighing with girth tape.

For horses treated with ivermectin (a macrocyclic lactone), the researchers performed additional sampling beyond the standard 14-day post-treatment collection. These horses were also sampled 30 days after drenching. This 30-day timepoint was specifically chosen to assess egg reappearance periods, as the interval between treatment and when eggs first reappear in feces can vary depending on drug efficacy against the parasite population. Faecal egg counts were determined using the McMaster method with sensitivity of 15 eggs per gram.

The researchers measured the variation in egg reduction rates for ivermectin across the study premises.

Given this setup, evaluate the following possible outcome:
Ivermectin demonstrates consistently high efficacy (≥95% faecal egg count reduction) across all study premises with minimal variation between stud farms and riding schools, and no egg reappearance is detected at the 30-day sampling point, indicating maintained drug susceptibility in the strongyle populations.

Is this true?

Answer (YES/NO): NO